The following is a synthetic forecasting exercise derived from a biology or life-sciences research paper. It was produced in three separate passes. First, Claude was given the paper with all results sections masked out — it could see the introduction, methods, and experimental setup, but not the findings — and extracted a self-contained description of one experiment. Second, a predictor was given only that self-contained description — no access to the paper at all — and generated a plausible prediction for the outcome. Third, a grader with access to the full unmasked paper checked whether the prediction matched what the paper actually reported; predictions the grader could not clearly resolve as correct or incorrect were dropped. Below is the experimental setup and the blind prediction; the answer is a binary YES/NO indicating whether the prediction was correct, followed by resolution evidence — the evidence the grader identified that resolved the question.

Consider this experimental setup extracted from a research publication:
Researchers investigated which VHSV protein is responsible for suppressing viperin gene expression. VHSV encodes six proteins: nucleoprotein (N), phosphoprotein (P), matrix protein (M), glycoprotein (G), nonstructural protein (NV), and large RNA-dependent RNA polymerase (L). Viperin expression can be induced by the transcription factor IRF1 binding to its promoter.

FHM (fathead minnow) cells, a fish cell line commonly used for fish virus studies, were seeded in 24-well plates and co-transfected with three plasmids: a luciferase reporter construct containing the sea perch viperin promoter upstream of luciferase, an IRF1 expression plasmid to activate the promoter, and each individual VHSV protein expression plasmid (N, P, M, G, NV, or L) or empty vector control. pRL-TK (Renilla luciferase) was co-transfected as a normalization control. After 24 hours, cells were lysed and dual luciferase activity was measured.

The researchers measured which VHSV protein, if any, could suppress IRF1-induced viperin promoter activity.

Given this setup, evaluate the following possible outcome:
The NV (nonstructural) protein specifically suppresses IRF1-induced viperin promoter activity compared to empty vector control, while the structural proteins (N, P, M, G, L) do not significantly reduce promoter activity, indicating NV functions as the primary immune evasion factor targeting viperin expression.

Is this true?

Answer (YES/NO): NO